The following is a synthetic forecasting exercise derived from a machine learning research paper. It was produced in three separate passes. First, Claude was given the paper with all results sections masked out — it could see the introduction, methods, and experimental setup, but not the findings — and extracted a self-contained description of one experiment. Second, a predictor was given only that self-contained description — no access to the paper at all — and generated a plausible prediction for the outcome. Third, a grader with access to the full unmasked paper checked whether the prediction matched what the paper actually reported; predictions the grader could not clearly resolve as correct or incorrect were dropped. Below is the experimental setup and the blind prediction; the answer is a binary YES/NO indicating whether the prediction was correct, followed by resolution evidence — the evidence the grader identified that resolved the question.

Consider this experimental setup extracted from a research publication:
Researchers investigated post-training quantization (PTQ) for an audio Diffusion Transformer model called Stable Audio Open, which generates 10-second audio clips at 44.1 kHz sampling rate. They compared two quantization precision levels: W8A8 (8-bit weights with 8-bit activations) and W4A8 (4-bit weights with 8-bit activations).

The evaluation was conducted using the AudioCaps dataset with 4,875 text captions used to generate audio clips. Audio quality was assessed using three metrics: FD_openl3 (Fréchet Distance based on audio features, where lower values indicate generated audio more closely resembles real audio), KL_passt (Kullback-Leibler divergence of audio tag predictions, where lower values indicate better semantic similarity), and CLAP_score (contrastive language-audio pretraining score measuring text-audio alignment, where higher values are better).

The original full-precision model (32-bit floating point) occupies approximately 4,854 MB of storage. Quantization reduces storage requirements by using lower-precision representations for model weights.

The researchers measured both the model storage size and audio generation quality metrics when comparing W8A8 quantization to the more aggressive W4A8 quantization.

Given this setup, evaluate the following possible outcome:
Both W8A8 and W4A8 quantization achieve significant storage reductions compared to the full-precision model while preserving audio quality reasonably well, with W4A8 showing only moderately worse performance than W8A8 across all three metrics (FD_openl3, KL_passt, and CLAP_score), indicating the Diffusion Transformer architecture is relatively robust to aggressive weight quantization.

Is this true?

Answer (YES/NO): NO